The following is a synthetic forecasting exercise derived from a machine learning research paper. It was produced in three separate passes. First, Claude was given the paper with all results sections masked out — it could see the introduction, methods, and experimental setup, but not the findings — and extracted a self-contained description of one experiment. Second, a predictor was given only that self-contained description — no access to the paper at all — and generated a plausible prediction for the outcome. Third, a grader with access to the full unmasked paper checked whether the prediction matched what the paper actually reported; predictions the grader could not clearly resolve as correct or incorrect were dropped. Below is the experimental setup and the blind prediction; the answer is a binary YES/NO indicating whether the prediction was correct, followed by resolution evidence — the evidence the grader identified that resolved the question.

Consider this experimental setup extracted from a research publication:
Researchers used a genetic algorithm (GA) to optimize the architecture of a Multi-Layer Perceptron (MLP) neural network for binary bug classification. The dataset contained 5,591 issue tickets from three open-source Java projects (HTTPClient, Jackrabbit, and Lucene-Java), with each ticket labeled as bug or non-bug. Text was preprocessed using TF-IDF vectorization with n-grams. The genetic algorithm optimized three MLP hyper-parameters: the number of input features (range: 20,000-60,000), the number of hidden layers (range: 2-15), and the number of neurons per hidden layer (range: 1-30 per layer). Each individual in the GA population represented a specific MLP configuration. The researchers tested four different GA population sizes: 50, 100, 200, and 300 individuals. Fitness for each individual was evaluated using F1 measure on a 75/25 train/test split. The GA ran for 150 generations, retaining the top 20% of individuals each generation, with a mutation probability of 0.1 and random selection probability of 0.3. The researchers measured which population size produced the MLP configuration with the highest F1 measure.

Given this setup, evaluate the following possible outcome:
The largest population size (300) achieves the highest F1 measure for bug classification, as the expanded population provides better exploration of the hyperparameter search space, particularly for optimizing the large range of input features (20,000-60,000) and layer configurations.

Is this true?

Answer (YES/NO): NO